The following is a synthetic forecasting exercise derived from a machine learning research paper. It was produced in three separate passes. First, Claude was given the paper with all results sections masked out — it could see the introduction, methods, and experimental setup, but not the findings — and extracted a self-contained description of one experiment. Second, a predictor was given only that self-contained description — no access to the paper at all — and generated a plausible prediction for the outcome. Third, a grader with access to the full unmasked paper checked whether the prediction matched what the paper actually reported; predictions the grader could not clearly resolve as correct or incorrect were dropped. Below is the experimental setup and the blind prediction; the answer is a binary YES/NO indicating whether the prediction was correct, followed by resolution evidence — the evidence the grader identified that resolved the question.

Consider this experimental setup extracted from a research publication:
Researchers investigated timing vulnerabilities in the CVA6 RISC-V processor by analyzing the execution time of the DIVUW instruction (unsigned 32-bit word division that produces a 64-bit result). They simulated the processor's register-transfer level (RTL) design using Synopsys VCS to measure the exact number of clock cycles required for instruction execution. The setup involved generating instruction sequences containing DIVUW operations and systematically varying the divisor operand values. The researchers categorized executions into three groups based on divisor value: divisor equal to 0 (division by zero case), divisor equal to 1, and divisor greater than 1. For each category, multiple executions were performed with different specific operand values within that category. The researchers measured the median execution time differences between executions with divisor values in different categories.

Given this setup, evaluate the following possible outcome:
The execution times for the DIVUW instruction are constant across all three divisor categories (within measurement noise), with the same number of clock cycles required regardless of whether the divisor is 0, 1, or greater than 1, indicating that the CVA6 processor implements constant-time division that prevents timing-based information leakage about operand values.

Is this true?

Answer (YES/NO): NO